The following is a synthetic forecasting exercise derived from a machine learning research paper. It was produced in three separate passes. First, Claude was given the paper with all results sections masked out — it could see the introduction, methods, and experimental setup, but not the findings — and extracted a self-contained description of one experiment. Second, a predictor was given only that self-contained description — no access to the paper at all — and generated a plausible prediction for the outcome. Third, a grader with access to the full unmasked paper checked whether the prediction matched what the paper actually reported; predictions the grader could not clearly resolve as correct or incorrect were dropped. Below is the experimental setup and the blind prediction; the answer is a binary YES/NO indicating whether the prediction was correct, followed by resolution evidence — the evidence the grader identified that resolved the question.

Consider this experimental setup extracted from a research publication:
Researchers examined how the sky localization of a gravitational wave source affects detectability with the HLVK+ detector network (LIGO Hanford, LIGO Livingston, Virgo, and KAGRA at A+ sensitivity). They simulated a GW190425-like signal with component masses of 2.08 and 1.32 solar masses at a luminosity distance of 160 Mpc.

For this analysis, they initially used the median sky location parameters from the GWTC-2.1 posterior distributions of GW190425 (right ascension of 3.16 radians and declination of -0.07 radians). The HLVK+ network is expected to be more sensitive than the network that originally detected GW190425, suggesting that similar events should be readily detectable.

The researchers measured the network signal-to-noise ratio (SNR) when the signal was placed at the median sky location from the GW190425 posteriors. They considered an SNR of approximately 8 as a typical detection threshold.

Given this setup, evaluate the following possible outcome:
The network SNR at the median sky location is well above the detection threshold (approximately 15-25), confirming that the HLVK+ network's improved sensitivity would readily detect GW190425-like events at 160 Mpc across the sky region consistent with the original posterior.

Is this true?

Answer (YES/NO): NO